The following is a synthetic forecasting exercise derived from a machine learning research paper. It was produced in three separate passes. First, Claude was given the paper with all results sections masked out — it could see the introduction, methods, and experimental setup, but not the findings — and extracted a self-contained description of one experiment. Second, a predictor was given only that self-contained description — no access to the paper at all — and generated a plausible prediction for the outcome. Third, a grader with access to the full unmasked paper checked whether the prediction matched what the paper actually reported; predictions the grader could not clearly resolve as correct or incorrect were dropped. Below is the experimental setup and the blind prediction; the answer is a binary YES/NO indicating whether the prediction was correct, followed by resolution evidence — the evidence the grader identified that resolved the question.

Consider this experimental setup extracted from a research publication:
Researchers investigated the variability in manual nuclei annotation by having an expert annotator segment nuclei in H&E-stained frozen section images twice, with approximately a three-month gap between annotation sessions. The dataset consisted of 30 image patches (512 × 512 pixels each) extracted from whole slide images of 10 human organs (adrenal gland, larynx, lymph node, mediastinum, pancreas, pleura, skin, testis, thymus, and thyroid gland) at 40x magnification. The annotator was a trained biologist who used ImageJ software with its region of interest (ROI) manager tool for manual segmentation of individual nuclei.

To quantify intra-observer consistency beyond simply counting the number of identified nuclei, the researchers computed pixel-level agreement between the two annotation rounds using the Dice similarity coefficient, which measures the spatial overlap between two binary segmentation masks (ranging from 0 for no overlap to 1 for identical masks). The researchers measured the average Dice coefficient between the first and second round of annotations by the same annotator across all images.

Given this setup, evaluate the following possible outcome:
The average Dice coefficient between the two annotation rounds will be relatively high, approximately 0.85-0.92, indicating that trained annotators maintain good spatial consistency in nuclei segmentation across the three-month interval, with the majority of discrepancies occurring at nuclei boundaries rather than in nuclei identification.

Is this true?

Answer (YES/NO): NO